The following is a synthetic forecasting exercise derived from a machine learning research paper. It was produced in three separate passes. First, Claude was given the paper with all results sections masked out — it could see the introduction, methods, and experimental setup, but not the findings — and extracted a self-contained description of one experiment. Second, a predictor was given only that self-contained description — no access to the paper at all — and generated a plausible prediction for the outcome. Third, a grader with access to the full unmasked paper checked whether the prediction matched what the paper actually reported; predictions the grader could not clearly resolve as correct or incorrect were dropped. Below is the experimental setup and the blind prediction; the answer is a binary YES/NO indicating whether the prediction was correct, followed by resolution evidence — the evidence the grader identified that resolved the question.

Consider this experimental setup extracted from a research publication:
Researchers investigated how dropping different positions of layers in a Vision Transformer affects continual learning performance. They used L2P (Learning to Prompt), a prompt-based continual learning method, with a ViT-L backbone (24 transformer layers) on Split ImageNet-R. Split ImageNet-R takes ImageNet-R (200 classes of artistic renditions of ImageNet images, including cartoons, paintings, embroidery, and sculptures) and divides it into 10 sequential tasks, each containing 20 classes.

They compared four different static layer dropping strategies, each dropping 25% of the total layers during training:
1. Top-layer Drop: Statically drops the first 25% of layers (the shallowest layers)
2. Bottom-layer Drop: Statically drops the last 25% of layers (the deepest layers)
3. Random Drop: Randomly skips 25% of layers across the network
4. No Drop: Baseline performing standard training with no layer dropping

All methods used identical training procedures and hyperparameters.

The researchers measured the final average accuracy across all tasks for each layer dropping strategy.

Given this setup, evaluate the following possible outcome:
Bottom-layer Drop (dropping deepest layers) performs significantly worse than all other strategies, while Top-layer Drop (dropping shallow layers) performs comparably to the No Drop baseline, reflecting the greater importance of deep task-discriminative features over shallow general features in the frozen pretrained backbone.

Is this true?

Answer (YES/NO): NO